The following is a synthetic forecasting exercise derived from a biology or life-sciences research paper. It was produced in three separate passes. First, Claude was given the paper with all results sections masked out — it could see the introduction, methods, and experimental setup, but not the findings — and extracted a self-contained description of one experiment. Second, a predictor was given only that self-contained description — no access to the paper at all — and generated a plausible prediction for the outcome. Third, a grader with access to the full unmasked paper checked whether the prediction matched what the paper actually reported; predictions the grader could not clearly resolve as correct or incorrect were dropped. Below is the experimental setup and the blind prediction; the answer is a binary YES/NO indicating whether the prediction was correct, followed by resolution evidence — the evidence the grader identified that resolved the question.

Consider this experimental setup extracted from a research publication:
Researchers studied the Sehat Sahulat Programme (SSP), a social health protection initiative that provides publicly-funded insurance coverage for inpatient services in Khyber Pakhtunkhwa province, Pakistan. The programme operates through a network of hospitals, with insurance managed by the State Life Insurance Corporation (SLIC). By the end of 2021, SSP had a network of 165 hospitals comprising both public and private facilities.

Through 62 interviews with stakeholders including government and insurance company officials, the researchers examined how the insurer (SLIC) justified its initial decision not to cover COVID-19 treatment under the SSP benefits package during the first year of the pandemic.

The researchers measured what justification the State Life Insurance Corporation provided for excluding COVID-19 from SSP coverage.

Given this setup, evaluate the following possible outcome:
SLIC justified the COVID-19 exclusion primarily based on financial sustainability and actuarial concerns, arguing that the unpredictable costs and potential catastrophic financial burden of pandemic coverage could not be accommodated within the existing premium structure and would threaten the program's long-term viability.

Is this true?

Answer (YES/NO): NO